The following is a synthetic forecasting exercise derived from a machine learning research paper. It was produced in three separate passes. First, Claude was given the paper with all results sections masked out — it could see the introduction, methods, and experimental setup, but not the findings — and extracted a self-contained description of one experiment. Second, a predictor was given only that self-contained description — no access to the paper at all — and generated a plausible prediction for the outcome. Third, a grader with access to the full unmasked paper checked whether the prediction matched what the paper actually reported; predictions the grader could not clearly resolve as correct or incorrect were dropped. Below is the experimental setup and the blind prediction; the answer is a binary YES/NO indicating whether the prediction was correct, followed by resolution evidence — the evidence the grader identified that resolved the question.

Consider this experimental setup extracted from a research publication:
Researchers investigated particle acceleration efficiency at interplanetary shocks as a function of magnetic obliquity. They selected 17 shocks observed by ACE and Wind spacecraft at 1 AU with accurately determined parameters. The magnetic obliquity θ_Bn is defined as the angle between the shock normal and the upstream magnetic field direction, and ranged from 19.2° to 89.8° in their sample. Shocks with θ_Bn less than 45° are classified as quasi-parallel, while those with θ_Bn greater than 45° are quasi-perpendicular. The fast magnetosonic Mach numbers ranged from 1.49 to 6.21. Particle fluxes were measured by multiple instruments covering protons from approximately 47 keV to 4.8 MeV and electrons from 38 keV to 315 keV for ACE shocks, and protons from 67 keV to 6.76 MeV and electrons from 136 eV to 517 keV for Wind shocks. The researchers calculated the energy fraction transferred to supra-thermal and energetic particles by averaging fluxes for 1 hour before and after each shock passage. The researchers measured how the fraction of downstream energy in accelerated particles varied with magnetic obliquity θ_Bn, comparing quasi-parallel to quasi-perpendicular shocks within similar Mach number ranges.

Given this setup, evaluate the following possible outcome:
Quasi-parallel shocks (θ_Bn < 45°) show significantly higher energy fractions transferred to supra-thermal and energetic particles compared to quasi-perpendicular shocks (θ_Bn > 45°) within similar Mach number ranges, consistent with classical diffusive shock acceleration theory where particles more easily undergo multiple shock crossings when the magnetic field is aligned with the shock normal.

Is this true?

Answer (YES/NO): NO